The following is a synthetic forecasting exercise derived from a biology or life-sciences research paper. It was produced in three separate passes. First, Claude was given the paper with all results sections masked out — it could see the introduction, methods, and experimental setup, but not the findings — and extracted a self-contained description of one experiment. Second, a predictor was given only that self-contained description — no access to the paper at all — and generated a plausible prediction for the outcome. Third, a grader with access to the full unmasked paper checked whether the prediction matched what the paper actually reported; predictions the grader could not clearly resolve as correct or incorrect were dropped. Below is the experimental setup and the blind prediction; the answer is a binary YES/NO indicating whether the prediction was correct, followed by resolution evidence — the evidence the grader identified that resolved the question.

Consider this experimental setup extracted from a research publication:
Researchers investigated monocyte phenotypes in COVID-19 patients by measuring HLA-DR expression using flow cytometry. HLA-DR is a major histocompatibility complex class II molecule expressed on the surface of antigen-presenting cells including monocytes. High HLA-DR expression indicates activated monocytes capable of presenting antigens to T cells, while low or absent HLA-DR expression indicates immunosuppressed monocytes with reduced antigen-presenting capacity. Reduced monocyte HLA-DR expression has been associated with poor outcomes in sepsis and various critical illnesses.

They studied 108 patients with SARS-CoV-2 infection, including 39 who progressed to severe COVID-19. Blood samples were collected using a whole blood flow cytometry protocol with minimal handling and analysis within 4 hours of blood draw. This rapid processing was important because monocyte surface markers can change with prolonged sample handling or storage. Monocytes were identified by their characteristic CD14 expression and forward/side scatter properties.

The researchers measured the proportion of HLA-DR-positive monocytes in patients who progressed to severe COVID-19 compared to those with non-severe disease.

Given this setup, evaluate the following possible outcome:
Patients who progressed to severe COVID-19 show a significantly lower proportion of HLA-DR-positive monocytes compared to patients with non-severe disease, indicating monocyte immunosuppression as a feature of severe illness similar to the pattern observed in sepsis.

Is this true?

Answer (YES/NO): YES